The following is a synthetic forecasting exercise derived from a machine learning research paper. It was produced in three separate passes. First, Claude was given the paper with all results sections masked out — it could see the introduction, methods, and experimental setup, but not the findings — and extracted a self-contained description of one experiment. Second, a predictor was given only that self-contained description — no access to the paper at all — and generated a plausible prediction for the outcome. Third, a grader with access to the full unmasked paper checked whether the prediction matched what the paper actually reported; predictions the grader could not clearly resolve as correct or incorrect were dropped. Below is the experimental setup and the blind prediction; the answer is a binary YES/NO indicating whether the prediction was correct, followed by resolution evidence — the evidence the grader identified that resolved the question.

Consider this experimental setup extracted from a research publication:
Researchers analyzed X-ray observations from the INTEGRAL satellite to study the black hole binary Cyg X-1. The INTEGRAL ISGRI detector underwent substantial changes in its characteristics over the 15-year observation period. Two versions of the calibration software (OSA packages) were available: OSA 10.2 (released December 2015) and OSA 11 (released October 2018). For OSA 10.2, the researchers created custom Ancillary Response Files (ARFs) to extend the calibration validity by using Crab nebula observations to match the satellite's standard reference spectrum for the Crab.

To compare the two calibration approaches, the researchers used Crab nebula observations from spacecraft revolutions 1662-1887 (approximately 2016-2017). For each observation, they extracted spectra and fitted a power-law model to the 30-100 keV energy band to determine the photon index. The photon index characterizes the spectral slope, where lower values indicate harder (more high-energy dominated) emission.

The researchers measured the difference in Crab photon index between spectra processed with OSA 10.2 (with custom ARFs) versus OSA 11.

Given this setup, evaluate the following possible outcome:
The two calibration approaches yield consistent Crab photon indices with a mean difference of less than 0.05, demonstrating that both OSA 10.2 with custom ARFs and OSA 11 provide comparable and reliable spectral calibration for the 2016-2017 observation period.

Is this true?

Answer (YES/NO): YES